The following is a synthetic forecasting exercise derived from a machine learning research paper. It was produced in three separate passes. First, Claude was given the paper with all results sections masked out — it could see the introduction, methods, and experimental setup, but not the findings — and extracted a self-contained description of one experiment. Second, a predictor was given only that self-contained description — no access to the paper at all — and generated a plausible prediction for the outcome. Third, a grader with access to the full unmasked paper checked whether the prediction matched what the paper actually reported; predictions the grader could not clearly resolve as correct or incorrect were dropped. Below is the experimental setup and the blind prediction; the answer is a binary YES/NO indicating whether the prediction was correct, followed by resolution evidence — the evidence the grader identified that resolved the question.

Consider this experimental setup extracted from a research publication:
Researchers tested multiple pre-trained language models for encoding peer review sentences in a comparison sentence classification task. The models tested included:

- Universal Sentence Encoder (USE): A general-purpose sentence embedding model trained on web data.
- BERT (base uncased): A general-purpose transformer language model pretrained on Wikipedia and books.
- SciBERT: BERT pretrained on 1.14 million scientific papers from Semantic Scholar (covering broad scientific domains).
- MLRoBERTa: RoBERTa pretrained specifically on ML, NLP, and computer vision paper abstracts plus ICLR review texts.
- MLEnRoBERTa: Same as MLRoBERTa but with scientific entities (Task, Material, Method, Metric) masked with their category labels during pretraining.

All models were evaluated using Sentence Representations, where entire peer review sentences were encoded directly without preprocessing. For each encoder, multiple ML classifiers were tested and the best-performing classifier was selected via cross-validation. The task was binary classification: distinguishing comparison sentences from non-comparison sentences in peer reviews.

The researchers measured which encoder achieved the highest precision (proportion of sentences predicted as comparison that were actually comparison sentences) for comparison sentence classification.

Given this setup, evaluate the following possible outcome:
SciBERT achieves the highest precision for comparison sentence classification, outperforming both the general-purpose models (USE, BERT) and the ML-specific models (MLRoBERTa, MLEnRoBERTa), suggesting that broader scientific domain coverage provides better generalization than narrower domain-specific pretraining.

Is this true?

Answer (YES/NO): YES